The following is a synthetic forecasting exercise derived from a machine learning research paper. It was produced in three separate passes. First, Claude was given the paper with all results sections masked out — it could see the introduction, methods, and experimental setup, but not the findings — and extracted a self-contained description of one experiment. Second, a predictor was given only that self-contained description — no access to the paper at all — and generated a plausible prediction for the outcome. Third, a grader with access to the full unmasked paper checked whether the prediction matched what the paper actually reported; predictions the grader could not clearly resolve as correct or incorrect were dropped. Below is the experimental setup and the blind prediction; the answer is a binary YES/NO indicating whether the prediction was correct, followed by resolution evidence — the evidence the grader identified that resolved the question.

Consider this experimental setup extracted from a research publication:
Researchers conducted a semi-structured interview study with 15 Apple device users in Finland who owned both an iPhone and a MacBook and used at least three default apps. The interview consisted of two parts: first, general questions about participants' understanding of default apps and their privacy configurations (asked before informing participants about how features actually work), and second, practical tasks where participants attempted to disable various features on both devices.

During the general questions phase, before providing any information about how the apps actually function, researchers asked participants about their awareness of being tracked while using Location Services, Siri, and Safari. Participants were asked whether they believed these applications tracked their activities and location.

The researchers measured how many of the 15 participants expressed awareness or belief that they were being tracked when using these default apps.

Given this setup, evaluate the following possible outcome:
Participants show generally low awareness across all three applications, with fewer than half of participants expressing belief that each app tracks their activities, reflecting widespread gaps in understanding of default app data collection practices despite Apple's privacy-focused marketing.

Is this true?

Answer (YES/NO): NO